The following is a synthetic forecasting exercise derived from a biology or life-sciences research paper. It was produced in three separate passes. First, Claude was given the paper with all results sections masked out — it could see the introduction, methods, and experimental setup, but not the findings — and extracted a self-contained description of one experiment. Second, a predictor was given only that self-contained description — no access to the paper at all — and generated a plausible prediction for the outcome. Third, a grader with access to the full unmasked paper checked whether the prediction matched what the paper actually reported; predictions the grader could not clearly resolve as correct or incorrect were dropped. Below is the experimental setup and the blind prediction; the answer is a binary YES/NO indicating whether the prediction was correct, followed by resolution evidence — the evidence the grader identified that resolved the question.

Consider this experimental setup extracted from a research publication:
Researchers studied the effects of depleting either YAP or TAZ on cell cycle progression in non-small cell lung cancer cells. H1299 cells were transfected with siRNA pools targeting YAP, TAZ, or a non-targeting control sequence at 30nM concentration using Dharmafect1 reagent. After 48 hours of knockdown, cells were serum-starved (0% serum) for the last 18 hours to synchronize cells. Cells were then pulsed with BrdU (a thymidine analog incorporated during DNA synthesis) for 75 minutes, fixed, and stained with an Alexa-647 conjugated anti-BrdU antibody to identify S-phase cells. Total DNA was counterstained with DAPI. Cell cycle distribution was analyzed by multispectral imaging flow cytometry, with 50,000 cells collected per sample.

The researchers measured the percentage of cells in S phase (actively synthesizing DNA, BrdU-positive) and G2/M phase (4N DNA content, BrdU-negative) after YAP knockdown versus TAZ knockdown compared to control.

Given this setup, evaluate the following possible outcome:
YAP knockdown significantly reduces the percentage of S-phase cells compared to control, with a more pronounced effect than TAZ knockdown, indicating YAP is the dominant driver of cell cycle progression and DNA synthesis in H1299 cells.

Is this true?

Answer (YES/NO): YES